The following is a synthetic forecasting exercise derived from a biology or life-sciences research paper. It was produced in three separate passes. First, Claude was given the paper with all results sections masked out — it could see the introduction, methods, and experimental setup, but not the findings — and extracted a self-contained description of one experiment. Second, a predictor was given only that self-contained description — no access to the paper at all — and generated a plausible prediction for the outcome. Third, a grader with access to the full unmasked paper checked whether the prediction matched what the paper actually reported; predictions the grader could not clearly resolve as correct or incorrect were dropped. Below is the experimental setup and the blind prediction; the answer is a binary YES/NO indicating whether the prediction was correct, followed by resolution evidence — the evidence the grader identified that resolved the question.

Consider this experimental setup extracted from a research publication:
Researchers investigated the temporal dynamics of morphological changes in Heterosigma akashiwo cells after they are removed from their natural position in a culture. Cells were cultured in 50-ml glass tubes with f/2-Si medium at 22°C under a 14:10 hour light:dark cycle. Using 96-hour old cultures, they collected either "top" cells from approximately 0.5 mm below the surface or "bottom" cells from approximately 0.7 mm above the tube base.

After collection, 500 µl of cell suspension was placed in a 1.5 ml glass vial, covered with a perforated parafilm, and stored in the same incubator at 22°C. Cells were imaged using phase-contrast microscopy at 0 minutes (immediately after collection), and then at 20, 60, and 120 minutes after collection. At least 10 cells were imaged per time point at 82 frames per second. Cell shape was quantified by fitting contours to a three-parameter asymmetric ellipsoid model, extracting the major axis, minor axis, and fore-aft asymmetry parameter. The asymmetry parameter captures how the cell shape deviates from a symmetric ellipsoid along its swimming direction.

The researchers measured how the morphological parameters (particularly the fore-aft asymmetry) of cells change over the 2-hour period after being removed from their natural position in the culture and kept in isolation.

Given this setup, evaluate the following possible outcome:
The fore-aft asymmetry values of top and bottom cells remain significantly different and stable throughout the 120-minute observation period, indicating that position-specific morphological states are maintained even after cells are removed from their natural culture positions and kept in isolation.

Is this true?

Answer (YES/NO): NO